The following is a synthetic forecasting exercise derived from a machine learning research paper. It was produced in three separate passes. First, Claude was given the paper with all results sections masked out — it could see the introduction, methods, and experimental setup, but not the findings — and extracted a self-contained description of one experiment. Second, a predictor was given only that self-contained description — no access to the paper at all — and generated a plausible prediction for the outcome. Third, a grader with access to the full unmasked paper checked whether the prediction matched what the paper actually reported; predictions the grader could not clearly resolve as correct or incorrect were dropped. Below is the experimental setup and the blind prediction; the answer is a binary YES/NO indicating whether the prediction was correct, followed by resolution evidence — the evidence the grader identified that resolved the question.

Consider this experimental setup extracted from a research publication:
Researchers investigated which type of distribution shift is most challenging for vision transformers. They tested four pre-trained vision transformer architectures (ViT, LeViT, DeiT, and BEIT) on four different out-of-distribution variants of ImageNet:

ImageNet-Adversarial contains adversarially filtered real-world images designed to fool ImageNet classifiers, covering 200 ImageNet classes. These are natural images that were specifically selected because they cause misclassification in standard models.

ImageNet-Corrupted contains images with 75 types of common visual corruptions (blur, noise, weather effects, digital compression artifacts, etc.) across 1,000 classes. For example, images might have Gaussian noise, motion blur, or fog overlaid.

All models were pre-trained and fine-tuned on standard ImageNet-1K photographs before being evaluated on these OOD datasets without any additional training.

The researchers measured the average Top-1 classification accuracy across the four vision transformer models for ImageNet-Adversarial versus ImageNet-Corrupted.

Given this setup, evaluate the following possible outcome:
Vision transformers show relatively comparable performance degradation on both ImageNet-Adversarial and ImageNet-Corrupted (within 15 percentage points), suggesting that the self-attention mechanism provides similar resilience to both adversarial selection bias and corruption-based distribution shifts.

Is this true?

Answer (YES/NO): NO